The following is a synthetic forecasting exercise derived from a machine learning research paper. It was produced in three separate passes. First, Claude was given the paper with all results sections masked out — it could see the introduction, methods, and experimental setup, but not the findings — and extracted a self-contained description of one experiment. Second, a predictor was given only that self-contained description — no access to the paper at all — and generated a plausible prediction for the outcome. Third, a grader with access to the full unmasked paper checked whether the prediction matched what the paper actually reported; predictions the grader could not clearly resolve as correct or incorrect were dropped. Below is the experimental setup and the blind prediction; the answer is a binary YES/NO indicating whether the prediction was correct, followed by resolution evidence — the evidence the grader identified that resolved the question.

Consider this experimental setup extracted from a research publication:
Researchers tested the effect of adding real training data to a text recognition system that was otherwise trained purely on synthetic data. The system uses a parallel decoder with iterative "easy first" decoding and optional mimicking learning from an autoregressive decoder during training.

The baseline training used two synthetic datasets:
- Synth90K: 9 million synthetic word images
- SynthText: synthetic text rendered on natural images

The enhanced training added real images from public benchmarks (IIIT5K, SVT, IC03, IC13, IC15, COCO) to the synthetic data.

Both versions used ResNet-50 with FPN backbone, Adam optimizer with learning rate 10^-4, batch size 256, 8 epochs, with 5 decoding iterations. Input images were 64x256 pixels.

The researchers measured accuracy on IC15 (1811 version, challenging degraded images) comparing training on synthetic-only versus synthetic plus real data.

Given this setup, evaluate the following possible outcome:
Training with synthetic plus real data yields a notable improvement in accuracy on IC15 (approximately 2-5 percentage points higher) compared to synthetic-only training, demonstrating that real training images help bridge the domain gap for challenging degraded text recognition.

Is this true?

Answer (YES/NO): YES